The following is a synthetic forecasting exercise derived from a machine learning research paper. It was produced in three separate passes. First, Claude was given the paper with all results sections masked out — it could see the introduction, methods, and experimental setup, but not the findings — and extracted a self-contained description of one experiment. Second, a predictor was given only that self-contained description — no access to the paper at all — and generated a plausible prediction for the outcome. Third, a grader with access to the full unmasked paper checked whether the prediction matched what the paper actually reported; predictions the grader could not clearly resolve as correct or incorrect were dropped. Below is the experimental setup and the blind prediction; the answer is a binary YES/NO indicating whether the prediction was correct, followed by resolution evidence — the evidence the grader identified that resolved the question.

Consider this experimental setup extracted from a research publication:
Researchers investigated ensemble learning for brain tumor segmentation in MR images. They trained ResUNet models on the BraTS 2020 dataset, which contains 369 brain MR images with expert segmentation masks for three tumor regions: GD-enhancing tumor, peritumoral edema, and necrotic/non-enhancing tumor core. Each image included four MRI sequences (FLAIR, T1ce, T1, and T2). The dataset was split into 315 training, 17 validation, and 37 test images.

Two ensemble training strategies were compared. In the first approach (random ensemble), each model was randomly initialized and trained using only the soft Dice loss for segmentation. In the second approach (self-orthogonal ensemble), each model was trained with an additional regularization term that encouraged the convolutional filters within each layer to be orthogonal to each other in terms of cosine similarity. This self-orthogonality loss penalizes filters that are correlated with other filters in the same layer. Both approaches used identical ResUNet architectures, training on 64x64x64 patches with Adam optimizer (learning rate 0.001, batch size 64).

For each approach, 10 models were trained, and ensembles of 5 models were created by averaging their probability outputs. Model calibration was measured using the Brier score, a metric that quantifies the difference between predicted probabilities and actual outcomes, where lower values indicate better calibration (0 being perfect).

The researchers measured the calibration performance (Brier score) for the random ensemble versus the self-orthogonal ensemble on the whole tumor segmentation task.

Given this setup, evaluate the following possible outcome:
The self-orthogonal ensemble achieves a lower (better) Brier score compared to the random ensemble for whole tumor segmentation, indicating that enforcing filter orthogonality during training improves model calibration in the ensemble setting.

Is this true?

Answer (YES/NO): YES